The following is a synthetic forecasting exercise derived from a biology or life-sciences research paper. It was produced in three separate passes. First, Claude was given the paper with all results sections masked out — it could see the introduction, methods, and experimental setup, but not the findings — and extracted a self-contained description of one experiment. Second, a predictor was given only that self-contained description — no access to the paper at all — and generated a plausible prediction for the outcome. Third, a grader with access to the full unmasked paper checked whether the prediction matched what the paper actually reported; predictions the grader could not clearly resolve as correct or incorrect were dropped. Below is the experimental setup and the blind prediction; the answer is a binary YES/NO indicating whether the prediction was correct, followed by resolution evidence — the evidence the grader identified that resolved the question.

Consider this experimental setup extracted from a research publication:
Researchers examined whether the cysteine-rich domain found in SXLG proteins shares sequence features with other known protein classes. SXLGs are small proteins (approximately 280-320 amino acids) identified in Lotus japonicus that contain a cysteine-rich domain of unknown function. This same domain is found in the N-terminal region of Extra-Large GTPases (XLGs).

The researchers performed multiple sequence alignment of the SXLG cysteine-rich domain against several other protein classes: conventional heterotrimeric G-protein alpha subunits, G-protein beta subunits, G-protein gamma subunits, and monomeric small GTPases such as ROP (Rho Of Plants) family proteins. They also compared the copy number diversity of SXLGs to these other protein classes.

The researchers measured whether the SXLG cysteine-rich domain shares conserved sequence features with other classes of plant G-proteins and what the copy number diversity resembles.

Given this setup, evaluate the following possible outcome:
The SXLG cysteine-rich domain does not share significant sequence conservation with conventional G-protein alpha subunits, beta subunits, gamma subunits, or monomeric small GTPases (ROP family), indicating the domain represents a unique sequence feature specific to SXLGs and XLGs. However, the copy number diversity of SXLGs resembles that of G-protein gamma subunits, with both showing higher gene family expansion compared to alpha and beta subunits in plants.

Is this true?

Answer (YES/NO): NO